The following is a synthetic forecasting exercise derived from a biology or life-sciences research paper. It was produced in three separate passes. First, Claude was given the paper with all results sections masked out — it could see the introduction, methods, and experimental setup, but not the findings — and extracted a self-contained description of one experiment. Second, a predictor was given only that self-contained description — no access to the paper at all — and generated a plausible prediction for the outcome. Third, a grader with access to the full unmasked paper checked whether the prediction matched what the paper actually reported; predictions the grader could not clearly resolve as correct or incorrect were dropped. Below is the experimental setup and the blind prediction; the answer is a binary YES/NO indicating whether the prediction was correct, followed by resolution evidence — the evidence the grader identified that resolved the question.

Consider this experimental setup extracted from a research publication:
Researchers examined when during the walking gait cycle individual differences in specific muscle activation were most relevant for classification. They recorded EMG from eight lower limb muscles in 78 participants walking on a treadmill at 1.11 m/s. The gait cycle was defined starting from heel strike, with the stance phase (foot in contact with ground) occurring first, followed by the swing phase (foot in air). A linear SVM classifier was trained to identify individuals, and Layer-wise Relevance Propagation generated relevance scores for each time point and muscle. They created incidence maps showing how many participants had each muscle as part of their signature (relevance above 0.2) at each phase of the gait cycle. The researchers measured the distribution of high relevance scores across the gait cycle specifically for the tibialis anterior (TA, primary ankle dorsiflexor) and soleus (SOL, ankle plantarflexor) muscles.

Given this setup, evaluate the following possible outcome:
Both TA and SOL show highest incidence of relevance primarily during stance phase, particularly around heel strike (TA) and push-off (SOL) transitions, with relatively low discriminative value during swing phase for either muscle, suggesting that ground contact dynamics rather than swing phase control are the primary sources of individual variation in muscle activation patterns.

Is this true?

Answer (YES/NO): NO